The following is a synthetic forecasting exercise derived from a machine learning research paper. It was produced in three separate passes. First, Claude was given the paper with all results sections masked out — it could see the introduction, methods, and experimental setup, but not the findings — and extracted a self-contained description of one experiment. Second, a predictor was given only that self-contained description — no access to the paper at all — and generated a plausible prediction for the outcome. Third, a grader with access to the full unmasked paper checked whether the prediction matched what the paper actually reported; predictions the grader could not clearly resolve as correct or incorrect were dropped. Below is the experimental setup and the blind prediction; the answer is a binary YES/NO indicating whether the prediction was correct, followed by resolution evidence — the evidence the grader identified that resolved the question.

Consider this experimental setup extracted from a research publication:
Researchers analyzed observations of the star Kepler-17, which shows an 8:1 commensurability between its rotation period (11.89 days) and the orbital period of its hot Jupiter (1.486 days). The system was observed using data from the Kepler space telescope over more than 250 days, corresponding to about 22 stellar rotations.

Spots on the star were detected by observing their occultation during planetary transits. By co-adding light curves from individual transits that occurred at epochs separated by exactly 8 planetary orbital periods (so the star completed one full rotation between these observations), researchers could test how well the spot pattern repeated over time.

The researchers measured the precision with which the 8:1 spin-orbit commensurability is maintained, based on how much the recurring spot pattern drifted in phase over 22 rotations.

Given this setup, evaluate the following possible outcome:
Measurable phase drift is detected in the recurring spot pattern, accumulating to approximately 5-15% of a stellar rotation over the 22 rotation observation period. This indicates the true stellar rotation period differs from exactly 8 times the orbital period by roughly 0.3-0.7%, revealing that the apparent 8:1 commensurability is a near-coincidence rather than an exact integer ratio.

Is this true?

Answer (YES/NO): NO